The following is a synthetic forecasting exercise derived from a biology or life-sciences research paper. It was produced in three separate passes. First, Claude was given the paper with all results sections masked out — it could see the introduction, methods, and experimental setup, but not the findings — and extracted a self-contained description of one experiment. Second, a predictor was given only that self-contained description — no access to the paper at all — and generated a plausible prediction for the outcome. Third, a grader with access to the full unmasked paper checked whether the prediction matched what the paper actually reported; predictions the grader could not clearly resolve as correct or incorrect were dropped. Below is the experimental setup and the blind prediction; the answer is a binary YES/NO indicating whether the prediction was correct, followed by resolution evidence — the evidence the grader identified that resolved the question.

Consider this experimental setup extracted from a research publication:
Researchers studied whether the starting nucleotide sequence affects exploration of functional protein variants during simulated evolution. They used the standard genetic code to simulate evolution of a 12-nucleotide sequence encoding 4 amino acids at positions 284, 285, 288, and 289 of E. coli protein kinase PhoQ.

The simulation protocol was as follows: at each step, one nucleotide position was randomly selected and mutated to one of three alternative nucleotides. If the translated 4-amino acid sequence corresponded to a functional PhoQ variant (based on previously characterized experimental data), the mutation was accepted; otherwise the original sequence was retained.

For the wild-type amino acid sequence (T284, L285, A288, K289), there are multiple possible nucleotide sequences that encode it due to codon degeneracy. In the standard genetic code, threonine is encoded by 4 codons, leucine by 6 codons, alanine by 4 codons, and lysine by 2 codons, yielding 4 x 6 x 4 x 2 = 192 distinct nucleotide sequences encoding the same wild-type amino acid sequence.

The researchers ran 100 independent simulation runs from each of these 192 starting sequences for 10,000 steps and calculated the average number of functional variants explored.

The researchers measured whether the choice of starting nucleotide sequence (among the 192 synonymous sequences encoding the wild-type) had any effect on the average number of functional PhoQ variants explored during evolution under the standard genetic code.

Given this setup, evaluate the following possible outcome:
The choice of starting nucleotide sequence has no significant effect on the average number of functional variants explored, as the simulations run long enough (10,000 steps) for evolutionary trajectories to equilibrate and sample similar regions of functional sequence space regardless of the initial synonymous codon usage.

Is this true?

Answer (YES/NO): YES